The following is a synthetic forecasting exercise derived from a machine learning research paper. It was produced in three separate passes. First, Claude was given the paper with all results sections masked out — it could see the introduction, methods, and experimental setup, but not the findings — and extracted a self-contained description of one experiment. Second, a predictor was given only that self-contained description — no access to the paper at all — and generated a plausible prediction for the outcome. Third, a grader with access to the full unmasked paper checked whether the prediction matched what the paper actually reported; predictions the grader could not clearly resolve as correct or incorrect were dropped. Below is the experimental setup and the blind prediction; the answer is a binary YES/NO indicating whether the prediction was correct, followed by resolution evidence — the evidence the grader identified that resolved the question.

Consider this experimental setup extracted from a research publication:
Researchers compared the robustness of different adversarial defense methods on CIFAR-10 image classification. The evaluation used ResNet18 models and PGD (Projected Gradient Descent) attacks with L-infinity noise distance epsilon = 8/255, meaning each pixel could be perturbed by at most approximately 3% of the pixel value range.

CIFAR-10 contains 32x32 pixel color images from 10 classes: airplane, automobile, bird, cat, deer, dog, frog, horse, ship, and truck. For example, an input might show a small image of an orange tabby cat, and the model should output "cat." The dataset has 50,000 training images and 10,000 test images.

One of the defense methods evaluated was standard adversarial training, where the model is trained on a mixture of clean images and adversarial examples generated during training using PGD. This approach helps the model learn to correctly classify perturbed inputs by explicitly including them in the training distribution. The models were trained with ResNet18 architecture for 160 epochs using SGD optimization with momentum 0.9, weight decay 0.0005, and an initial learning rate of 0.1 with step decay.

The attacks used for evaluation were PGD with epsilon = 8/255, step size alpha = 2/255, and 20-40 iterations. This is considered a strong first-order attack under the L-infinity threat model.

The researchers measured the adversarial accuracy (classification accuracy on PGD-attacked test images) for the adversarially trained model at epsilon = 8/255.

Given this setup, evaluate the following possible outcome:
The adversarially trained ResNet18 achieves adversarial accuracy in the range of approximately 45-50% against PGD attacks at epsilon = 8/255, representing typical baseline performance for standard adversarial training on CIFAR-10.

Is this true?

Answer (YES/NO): YES